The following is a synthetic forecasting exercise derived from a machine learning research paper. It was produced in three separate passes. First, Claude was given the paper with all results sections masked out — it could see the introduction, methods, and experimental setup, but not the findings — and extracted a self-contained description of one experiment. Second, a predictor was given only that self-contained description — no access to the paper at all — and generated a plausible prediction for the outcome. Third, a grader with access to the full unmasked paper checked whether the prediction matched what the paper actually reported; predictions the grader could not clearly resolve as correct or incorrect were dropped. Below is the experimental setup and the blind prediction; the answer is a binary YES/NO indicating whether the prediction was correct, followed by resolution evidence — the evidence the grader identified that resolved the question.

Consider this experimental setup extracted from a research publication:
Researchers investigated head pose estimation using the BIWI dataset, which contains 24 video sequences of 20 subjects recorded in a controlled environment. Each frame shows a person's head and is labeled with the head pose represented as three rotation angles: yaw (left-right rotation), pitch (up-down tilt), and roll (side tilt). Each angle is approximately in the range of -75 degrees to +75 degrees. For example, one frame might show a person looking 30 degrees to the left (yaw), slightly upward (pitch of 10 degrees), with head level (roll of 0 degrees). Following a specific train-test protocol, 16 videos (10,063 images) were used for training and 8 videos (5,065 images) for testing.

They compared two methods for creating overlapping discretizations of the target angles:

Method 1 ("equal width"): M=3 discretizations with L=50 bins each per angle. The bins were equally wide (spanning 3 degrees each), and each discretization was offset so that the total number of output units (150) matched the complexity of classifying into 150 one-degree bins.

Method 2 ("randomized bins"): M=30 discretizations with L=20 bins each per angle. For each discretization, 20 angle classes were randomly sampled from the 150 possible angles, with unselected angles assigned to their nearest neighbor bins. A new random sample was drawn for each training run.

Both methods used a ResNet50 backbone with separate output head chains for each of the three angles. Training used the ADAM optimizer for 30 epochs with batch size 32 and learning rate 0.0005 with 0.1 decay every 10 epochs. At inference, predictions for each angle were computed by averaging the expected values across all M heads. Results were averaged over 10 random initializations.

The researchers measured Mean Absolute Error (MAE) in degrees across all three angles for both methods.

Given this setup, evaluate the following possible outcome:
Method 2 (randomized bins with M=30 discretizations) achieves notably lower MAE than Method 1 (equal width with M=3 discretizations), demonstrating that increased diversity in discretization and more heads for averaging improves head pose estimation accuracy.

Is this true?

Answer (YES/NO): NO